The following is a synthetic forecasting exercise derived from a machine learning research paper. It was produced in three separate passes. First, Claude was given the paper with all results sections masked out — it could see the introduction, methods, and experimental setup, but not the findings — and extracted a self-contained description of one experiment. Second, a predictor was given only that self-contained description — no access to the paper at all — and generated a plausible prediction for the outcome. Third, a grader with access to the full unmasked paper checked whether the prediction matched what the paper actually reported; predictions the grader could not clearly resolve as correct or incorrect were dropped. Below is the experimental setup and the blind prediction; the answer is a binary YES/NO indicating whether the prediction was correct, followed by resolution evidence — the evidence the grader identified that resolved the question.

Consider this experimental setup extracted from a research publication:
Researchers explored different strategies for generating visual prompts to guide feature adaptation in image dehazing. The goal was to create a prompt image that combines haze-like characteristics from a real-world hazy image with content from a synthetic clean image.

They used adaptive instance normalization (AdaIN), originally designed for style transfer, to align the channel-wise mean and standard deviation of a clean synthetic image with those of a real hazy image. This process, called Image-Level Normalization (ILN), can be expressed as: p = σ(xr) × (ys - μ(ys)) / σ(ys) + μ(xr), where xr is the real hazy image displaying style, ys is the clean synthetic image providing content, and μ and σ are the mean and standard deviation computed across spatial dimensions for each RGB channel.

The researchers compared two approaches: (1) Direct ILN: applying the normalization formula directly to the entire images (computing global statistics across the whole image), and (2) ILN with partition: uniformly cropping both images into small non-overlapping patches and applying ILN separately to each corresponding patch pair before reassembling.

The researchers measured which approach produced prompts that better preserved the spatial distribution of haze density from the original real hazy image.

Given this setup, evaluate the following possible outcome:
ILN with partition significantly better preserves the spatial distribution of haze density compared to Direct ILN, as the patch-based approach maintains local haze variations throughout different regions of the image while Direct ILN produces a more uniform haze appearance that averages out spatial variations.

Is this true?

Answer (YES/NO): YES